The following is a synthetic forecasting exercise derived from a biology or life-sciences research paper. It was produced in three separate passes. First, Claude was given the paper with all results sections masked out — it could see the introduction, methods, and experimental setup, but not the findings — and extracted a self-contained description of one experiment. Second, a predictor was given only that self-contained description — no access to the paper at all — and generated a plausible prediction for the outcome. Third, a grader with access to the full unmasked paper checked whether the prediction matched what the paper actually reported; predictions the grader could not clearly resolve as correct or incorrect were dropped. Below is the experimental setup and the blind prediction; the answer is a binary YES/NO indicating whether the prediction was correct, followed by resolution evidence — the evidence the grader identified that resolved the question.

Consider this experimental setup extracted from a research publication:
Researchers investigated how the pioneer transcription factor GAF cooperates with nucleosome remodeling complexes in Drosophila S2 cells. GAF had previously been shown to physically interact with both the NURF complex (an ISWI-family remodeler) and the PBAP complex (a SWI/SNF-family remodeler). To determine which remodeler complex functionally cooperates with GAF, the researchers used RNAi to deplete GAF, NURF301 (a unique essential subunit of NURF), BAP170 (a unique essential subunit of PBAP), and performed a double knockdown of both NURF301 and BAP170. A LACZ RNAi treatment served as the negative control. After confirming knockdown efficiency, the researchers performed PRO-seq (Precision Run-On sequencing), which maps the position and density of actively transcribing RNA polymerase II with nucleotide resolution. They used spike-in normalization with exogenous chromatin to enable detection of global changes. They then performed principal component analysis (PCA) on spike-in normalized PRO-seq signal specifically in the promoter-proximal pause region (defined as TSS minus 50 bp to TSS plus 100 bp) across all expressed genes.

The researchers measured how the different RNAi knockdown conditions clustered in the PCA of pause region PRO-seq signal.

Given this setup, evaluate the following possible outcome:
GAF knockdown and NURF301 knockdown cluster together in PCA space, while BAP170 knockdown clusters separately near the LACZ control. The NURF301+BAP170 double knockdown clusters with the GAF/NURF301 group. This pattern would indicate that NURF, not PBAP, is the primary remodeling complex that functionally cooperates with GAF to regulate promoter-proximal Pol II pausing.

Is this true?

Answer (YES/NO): NO